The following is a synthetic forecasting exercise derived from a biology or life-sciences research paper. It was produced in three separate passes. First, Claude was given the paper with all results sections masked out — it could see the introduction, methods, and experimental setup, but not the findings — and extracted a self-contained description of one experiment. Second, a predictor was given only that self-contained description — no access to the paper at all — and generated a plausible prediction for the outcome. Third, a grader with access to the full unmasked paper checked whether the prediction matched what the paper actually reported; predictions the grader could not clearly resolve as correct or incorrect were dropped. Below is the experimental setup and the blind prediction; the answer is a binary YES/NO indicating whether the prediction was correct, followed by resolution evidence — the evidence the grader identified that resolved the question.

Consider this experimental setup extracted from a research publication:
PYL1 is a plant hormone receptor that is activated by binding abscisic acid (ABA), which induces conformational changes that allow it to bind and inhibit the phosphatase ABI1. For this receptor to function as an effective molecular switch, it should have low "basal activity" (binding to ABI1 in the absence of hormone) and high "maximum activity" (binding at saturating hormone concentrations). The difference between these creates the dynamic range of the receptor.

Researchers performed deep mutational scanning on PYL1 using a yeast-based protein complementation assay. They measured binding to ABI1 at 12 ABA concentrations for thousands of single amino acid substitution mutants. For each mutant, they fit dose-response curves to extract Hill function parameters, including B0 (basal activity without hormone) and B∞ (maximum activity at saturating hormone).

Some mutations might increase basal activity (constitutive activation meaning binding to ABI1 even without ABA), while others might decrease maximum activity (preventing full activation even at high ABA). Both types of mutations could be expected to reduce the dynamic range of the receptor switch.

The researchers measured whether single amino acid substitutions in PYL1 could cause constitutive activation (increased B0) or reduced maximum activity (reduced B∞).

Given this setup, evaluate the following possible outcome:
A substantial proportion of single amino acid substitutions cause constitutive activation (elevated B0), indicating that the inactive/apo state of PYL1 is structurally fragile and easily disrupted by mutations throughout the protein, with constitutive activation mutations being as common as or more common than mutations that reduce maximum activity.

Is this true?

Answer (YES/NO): NO